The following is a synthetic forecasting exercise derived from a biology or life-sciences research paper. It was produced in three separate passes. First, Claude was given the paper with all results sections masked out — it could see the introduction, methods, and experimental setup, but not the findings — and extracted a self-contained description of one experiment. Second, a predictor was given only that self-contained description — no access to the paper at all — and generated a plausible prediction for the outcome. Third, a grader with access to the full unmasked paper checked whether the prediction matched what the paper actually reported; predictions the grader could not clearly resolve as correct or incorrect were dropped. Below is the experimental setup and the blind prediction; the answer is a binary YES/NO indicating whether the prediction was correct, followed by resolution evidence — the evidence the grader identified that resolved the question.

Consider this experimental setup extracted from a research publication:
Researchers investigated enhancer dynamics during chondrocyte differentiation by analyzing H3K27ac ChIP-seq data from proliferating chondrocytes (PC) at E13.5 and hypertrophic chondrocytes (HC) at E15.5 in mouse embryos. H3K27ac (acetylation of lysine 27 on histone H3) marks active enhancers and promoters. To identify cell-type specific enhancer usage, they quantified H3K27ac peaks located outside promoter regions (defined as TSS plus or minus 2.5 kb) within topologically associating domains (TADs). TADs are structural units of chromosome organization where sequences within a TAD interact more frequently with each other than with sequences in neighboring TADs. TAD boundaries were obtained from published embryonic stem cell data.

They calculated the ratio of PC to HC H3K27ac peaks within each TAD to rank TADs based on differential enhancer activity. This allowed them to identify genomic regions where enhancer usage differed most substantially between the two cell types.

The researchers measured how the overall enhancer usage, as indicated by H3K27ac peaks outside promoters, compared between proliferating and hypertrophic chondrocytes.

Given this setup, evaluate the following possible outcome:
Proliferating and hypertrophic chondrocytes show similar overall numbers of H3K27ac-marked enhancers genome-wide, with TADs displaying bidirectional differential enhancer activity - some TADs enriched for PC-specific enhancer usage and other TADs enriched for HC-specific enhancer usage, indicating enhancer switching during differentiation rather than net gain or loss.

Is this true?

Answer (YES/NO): NO